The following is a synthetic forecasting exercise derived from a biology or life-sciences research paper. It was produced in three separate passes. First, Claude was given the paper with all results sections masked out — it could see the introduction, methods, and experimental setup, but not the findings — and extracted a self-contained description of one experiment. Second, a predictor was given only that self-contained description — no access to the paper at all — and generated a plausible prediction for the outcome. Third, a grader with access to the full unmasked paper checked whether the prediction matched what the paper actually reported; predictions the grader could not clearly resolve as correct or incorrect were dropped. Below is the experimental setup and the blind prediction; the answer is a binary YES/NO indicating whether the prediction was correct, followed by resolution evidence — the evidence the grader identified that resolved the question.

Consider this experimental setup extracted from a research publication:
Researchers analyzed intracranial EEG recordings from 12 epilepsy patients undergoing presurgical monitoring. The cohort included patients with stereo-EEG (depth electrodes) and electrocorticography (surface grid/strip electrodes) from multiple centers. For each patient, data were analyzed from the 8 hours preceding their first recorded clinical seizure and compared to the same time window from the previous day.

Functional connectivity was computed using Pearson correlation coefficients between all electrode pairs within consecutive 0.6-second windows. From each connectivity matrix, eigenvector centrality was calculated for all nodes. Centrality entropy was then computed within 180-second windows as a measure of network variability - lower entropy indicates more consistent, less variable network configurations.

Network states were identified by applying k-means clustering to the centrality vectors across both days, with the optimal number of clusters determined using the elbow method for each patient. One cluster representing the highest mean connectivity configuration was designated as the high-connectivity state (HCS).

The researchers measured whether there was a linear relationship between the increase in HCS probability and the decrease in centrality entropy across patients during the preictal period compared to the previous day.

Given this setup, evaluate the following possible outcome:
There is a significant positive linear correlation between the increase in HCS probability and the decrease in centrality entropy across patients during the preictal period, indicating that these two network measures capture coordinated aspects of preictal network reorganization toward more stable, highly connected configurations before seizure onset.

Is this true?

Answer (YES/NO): YES